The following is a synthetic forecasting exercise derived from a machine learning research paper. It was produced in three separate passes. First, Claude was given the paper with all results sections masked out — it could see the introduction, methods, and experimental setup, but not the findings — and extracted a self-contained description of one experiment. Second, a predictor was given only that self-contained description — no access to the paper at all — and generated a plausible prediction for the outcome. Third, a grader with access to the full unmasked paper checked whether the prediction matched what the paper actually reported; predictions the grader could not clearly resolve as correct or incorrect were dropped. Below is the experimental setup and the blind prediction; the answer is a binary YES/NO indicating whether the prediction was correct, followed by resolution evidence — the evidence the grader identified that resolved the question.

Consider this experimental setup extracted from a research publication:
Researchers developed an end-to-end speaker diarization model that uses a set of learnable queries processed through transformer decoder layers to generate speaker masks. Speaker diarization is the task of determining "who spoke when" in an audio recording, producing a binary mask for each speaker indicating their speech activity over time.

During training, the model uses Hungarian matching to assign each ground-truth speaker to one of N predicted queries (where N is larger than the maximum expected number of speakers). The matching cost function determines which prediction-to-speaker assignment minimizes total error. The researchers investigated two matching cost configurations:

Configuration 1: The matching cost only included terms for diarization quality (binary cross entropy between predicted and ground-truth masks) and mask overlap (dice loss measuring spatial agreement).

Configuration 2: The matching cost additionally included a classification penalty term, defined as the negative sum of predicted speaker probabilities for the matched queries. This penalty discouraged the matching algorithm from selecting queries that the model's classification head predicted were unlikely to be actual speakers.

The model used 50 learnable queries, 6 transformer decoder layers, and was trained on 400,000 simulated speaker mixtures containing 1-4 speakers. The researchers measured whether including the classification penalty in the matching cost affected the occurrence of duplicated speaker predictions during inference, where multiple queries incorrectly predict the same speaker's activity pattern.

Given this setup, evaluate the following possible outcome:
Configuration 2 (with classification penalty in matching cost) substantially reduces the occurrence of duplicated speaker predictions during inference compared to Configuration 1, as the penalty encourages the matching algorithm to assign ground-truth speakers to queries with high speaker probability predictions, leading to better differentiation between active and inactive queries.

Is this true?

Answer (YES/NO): YES